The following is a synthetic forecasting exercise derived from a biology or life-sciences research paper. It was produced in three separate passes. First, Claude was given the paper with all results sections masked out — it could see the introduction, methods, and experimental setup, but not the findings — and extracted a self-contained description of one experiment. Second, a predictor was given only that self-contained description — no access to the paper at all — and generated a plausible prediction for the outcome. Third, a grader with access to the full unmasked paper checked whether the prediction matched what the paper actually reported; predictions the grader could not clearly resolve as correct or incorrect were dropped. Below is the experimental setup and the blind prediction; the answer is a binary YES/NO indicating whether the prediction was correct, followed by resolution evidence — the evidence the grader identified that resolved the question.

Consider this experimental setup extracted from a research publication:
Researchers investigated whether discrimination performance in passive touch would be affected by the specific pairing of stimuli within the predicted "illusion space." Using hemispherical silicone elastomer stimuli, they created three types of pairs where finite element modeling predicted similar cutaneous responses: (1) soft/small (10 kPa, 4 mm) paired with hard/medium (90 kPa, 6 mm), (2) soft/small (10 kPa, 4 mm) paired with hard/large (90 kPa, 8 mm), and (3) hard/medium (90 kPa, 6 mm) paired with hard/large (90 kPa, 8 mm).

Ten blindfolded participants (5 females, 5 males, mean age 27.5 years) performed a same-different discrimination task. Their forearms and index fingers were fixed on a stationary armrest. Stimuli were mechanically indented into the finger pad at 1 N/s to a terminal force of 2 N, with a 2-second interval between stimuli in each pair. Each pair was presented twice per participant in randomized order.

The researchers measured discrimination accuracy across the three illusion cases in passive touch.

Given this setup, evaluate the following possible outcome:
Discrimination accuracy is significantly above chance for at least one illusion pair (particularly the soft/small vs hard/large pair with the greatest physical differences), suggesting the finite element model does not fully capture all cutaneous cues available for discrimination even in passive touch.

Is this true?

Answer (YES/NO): NO